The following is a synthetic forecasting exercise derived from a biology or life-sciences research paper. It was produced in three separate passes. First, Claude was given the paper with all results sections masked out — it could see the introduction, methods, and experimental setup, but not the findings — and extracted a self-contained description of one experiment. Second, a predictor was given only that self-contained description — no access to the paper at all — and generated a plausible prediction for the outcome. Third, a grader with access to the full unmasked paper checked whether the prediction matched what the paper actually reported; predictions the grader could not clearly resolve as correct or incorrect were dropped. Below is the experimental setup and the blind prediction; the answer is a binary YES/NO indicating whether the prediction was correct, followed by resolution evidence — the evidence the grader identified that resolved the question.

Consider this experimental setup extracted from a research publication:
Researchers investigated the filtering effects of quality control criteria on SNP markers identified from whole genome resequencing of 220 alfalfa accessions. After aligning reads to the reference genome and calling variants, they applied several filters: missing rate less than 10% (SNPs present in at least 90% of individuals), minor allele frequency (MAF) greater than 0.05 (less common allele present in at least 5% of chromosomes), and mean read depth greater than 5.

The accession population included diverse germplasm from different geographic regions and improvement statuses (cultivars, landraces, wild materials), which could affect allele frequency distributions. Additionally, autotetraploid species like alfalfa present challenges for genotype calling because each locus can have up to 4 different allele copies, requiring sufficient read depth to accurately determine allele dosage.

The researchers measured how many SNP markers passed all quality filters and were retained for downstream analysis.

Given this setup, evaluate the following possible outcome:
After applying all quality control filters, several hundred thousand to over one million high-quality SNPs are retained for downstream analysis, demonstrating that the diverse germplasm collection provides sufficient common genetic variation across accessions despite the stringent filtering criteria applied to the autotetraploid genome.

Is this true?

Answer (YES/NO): NO